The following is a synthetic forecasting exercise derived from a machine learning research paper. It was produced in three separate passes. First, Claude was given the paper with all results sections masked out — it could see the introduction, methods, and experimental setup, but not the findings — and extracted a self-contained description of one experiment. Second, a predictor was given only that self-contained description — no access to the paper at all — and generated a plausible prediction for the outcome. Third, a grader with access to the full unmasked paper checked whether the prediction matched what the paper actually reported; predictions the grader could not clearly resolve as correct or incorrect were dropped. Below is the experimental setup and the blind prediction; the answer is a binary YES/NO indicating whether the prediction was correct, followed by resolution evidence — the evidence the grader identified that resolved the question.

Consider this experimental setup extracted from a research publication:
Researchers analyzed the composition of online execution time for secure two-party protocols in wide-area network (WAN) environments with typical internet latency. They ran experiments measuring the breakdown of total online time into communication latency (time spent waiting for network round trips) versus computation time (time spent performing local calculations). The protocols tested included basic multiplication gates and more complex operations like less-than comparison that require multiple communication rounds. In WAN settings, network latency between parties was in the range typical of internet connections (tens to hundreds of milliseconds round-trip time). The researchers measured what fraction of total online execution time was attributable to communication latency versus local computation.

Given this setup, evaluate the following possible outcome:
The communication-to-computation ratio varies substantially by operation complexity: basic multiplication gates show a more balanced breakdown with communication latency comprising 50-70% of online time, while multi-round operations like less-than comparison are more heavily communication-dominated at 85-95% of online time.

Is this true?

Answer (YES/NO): NO